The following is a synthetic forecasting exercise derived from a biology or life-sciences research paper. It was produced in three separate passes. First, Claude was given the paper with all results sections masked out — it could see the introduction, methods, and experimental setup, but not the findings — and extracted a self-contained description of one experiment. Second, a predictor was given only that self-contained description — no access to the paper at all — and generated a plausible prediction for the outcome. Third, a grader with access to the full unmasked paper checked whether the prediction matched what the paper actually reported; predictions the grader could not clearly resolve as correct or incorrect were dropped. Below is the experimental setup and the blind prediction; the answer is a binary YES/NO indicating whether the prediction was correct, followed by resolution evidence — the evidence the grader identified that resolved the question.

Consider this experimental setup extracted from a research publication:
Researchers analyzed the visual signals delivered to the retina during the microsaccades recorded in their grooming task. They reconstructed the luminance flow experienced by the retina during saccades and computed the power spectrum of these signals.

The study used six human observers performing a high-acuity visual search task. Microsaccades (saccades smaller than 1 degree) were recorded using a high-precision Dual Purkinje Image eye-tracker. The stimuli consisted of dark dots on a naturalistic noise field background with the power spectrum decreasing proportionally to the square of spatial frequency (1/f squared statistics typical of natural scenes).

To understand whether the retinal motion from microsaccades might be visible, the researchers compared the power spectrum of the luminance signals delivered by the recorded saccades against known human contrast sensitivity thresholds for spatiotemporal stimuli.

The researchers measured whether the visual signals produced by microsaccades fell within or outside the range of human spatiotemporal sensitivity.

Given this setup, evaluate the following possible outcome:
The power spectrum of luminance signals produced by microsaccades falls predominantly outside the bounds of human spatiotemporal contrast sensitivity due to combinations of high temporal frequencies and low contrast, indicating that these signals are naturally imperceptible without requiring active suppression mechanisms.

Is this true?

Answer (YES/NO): NO